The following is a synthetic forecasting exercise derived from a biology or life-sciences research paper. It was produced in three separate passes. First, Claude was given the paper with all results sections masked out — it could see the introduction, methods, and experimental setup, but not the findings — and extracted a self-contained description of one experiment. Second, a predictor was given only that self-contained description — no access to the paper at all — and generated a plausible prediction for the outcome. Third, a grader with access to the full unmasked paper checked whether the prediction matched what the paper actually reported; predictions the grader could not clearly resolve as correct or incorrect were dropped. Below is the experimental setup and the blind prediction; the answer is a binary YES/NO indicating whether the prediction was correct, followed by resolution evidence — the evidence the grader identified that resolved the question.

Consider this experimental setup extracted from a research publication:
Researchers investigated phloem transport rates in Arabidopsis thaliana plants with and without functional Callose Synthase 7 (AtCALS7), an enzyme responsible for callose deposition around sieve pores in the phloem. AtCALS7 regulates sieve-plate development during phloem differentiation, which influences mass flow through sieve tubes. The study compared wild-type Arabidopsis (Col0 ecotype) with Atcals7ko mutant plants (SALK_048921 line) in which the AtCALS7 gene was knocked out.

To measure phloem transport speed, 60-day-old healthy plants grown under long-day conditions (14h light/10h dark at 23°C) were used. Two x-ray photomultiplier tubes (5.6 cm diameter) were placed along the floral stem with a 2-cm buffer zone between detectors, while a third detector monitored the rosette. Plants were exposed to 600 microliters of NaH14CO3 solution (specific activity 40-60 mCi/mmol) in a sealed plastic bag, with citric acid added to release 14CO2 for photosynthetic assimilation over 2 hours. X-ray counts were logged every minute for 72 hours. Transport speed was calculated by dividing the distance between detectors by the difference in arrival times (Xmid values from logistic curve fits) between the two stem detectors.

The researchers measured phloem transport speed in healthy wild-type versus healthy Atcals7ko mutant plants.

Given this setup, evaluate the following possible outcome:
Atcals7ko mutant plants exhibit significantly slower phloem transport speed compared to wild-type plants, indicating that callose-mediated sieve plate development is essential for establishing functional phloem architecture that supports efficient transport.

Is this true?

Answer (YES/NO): YES